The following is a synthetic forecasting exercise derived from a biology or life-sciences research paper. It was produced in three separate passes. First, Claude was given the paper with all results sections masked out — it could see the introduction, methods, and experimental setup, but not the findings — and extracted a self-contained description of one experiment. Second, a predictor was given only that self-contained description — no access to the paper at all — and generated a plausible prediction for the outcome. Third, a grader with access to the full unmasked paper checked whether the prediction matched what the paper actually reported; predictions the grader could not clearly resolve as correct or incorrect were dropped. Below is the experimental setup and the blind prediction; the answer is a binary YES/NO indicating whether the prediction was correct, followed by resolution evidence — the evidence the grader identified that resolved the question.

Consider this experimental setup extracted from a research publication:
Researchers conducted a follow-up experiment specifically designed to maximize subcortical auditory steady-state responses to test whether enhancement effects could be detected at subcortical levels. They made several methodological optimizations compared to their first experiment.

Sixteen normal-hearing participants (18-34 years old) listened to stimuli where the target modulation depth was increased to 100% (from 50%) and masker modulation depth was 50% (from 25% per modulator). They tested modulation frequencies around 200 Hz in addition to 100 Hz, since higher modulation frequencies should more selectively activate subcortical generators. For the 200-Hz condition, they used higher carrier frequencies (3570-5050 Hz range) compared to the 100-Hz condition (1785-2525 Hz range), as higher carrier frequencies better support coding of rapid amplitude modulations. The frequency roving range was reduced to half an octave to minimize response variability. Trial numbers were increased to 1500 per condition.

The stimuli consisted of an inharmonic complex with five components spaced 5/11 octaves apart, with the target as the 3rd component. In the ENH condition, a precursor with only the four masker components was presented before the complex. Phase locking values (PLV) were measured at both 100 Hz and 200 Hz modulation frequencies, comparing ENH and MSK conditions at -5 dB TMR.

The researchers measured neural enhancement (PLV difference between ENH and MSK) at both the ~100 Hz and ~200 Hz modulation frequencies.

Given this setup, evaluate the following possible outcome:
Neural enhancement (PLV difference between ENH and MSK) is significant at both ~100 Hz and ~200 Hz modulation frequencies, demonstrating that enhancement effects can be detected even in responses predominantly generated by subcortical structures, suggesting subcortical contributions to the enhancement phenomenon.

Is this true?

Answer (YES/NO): NO